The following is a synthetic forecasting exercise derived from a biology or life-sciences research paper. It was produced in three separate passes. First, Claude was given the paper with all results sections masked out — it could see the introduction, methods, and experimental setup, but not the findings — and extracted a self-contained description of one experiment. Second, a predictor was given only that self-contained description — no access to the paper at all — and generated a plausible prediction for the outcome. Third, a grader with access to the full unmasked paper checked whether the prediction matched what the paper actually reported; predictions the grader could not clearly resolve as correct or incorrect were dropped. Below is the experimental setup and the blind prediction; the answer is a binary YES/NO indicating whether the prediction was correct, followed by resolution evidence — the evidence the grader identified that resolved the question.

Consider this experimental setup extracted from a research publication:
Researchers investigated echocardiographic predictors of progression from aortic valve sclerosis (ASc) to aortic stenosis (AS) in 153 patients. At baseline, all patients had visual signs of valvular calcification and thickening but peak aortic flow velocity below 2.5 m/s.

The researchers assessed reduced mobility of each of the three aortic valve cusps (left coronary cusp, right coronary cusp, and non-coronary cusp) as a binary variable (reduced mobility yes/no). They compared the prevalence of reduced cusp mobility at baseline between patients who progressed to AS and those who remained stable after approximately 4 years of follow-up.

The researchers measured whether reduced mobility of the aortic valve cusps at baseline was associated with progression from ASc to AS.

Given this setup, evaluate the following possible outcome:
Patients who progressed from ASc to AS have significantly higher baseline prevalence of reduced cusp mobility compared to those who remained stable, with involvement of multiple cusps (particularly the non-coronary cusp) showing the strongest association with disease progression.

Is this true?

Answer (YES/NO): NO